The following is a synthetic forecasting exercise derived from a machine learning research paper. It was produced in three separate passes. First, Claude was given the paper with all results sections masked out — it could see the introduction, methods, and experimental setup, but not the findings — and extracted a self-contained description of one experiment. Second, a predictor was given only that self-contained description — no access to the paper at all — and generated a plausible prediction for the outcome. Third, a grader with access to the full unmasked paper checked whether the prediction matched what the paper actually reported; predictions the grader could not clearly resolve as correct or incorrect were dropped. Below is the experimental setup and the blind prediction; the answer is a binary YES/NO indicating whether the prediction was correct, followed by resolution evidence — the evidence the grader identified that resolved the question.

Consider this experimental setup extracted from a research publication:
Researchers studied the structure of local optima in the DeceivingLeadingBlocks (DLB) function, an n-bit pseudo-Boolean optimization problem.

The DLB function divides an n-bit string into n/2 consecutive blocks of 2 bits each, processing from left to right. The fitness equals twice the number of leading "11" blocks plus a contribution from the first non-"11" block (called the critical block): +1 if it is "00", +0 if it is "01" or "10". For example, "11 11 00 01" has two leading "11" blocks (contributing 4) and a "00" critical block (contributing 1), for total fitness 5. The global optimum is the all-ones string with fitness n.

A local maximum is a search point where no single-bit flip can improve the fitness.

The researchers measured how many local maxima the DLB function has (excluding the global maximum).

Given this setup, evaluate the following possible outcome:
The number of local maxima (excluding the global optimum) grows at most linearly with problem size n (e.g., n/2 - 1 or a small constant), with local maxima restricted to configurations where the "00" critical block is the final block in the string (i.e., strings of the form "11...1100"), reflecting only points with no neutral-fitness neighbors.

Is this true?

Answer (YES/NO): NO